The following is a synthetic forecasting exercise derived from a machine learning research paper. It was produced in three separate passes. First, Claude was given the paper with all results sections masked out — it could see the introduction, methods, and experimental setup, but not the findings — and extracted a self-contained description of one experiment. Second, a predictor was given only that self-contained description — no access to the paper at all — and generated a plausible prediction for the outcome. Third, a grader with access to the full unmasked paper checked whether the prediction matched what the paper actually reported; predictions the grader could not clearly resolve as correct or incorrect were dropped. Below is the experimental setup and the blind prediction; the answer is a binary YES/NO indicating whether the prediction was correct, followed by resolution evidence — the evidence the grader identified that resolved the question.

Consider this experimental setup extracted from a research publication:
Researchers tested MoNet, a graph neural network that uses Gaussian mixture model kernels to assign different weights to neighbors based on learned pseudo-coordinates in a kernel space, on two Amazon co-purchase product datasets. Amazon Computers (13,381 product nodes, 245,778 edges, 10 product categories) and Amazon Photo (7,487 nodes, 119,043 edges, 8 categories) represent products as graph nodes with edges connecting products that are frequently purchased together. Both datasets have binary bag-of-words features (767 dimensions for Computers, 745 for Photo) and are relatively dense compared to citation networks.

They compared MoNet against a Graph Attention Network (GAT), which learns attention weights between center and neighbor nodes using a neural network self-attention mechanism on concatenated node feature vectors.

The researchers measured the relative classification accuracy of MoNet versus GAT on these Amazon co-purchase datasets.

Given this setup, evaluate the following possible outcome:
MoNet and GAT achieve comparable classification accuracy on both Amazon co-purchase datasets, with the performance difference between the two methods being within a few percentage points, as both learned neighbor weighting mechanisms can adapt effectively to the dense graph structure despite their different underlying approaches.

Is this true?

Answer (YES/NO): NO